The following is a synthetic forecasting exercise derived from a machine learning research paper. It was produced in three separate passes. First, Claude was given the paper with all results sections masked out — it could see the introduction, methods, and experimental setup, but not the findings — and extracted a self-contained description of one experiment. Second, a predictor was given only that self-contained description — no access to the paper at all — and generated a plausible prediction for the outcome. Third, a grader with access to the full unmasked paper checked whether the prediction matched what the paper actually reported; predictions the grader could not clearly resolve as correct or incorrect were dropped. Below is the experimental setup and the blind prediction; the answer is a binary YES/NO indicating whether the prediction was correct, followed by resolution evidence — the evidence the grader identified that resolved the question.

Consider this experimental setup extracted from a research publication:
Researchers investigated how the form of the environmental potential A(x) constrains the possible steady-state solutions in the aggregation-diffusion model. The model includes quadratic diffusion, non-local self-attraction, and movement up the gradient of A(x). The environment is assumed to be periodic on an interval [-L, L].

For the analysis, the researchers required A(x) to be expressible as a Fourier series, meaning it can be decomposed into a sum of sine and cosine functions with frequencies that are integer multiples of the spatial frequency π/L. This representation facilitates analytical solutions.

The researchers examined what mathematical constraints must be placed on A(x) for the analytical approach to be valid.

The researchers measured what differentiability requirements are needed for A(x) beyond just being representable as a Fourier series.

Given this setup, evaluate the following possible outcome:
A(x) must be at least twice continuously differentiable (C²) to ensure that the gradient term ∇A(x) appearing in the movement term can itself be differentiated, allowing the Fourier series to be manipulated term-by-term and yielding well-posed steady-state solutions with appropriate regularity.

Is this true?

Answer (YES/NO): NO